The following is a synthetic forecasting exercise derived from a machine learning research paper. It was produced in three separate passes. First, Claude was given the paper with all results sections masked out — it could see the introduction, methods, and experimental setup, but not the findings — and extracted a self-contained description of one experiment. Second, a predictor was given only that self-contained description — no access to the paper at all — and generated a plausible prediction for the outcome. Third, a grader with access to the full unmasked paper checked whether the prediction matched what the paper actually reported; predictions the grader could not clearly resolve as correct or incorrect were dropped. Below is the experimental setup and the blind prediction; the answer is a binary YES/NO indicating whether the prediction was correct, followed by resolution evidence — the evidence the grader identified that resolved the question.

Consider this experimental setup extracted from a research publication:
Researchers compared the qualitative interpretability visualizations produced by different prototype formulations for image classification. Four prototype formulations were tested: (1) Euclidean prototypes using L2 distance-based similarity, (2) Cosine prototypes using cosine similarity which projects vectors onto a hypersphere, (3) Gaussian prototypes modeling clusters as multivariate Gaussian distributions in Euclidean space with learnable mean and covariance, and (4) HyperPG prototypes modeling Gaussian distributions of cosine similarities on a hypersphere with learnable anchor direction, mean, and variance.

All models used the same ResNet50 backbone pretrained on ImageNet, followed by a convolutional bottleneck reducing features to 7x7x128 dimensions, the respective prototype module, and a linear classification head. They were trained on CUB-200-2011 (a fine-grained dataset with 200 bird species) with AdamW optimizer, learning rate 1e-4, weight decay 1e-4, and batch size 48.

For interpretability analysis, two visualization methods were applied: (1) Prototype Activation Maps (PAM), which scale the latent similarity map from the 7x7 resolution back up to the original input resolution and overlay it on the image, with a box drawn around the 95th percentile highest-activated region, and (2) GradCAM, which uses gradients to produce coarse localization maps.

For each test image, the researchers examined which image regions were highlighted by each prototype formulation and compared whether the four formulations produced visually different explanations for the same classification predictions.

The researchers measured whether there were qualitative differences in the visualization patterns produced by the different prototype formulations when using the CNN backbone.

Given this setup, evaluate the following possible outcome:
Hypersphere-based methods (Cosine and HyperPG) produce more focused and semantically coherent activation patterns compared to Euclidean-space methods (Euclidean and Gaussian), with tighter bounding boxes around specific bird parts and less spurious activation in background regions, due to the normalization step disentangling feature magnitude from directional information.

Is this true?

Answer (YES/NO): NO